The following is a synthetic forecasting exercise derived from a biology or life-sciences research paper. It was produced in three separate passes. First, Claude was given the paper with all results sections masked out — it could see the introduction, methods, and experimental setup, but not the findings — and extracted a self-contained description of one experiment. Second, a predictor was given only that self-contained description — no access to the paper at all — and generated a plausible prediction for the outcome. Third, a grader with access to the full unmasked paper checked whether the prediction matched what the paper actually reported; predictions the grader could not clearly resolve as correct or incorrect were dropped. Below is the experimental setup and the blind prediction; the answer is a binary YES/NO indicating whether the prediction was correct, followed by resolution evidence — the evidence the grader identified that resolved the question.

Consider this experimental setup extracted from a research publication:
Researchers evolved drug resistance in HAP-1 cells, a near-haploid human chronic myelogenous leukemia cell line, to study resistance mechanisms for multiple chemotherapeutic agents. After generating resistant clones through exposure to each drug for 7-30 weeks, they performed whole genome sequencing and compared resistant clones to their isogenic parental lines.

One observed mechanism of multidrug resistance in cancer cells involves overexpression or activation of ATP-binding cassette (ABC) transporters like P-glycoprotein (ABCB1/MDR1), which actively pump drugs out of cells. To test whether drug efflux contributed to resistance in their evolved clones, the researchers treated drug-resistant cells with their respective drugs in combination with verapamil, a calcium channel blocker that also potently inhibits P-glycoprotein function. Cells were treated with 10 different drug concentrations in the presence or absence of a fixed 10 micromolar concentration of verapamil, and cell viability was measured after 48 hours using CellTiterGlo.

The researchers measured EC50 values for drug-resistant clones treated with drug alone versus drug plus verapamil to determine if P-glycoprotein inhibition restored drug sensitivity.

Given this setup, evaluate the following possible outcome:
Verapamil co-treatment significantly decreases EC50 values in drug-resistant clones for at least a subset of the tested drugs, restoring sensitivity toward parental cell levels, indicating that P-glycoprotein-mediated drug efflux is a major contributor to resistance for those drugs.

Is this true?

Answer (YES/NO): YES